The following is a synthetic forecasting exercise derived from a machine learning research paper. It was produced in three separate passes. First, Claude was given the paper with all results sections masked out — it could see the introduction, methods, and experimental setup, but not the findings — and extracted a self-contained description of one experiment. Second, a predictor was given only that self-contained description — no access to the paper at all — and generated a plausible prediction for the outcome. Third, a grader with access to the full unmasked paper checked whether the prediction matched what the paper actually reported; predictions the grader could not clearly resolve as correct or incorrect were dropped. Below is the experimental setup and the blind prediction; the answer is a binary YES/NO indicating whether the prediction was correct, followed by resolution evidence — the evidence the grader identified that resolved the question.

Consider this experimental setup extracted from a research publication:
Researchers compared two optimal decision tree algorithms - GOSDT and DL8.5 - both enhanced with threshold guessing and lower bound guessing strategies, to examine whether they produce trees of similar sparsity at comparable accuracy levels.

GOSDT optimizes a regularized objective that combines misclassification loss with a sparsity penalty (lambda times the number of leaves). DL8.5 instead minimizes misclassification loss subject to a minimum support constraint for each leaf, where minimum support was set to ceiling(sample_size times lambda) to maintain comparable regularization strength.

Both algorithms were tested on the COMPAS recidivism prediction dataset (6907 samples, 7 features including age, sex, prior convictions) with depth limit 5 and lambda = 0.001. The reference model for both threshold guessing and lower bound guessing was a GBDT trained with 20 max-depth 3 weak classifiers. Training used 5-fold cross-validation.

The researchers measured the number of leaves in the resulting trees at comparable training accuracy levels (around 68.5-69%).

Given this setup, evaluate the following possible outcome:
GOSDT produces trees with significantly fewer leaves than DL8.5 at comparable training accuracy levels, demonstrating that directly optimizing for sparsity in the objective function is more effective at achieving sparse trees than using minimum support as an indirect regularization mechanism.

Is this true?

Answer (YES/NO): YES